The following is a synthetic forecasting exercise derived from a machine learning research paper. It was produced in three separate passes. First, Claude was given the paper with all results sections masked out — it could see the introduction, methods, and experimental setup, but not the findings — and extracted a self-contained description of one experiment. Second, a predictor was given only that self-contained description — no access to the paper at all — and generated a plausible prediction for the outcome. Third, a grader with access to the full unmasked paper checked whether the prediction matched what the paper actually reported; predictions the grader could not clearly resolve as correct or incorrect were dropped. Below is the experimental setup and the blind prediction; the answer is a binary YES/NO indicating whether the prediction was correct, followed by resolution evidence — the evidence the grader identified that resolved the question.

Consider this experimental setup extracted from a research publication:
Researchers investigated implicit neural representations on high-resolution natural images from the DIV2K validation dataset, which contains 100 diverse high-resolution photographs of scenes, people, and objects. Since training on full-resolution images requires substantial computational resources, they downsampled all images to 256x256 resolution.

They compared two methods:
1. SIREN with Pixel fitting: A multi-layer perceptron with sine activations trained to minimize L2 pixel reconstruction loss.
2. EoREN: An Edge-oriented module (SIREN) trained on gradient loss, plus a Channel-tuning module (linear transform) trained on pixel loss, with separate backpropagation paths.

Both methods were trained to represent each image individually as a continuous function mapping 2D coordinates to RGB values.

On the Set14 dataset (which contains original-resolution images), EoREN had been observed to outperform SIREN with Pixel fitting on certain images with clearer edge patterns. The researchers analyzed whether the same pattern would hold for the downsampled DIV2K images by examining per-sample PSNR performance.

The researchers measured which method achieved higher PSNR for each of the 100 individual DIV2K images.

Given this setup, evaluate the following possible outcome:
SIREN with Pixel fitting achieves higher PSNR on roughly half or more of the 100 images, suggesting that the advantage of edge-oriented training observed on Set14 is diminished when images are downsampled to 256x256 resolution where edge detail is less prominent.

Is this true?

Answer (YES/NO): NO